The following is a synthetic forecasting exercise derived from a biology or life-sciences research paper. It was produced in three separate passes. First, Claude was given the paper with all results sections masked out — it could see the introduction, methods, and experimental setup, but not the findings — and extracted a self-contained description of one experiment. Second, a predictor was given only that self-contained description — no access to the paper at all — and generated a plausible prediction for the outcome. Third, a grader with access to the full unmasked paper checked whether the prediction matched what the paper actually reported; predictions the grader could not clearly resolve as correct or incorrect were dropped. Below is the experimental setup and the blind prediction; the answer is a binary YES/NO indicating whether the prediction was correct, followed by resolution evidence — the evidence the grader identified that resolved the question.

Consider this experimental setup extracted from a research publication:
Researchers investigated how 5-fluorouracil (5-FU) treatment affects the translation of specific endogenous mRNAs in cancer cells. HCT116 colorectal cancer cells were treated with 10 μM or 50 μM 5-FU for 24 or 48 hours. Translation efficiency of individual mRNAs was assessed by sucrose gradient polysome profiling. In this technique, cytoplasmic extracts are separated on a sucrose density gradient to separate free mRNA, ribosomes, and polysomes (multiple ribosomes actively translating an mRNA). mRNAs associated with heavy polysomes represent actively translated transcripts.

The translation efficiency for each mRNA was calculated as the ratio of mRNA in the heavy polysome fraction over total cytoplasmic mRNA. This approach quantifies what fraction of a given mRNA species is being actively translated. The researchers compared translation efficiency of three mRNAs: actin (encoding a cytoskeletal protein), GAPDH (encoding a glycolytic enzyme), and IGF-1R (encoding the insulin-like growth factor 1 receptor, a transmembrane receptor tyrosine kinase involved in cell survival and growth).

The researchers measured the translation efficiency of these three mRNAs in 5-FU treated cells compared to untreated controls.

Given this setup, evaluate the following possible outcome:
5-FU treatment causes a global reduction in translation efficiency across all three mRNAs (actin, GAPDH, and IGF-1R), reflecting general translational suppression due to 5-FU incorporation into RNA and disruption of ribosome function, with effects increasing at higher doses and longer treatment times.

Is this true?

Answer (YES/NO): NO